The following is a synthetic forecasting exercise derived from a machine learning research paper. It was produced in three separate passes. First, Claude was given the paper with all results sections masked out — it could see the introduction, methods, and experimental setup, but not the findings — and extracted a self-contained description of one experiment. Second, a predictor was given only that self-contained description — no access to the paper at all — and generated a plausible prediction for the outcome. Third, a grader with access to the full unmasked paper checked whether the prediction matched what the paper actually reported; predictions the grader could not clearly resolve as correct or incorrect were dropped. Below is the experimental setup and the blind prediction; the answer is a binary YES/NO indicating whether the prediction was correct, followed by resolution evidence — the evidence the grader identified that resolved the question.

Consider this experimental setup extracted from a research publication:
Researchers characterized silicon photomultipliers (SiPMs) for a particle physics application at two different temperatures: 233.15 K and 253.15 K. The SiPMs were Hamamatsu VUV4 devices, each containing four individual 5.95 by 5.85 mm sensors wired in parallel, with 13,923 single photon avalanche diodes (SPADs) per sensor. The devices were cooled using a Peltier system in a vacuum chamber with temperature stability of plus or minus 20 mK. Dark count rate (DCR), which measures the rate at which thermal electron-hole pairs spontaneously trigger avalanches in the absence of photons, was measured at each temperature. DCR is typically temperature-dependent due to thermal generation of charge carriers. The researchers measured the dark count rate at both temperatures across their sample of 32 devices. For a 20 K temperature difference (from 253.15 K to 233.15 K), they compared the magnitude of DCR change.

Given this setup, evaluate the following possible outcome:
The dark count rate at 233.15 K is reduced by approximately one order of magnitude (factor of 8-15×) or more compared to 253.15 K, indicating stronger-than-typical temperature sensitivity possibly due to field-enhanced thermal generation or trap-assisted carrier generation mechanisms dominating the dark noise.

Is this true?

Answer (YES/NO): NO